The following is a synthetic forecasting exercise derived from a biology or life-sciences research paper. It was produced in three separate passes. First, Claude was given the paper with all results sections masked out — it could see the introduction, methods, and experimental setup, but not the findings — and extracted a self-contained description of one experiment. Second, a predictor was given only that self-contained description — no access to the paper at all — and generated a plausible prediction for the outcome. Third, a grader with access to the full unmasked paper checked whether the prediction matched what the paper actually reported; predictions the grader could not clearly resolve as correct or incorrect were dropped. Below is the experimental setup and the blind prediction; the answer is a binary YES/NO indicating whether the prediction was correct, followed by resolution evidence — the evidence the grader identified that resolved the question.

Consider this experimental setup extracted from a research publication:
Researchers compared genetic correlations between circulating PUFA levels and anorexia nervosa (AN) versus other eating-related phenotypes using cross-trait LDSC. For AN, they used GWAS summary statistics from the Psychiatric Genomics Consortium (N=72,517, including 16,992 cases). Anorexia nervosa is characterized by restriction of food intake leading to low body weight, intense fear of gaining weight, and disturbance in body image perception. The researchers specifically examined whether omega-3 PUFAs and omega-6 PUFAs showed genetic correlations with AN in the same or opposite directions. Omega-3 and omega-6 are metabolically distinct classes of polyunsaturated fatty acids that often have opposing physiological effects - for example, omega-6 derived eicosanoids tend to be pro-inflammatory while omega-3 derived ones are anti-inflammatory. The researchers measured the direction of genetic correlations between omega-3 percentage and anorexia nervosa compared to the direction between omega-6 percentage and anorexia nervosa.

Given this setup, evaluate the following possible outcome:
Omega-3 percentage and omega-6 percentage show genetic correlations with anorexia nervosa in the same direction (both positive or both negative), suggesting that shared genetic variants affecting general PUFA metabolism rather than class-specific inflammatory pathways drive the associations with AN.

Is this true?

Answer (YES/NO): YES